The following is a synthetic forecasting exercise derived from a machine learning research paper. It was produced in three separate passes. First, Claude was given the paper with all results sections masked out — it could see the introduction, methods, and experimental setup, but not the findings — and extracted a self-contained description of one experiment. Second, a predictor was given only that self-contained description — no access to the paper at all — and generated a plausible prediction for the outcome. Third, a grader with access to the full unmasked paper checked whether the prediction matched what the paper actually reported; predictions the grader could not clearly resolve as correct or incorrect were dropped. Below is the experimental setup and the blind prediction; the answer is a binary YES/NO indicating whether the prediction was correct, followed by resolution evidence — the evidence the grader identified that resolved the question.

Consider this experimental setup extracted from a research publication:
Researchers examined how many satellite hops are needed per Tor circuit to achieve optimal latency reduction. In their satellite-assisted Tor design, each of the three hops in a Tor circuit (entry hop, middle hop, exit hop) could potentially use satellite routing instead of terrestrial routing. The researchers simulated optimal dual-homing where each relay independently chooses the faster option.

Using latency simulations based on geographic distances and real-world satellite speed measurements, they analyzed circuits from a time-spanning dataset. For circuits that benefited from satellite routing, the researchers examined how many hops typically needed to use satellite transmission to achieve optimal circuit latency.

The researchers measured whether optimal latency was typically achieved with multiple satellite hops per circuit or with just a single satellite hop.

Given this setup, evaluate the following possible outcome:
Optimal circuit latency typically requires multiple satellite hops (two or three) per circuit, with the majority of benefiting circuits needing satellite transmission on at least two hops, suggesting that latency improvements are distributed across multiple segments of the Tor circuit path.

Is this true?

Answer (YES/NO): NO